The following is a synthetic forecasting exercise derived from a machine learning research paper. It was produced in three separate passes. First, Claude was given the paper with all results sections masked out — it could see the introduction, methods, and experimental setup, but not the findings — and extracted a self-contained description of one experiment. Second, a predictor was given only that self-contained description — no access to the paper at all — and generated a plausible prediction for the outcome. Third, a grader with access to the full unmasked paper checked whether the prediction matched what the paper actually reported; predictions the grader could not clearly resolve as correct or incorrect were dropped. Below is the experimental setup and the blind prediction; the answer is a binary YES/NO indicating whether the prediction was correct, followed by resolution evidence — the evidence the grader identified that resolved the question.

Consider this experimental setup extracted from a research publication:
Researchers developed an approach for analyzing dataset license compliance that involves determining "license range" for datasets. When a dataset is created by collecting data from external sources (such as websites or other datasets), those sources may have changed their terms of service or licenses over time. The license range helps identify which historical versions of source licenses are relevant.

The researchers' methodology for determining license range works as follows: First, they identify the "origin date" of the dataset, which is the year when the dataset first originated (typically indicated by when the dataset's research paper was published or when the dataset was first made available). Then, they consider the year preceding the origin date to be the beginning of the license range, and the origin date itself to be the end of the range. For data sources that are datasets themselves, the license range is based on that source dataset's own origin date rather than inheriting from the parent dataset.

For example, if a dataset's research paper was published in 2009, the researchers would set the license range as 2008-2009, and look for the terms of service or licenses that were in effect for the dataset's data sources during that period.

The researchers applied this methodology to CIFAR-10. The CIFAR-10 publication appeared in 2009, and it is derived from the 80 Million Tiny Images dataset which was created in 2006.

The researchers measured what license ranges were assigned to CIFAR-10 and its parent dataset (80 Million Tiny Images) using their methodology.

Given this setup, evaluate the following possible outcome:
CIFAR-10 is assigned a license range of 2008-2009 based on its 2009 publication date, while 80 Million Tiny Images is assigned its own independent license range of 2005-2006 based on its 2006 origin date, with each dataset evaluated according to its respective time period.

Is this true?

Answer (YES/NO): YES